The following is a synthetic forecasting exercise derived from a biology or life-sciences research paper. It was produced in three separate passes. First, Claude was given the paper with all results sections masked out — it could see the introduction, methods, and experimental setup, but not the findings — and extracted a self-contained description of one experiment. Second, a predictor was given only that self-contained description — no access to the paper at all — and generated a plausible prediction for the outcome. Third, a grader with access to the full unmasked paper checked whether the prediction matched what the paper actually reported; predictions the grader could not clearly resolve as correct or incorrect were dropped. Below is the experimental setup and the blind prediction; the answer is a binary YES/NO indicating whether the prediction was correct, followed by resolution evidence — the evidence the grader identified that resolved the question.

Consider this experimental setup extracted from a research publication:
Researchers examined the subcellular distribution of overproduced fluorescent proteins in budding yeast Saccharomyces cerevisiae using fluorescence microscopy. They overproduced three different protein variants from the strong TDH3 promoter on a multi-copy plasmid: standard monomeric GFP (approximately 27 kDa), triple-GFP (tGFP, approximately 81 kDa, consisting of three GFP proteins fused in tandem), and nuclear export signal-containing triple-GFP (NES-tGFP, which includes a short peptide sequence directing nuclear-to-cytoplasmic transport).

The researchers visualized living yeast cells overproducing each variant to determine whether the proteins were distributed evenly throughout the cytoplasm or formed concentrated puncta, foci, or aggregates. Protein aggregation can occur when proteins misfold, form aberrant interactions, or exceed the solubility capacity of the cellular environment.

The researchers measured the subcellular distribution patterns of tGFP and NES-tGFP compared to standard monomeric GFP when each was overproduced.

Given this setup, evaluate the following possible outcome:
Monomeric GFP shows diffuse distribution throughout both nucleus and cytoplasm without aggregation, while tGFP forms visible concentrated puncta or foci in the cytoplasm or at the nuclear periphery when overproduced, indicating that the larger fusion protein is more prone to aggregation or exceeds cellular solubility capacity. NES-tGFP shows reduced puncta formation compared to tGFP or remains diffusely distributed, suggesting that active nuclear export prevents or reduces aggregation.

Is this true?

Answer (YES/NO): NO